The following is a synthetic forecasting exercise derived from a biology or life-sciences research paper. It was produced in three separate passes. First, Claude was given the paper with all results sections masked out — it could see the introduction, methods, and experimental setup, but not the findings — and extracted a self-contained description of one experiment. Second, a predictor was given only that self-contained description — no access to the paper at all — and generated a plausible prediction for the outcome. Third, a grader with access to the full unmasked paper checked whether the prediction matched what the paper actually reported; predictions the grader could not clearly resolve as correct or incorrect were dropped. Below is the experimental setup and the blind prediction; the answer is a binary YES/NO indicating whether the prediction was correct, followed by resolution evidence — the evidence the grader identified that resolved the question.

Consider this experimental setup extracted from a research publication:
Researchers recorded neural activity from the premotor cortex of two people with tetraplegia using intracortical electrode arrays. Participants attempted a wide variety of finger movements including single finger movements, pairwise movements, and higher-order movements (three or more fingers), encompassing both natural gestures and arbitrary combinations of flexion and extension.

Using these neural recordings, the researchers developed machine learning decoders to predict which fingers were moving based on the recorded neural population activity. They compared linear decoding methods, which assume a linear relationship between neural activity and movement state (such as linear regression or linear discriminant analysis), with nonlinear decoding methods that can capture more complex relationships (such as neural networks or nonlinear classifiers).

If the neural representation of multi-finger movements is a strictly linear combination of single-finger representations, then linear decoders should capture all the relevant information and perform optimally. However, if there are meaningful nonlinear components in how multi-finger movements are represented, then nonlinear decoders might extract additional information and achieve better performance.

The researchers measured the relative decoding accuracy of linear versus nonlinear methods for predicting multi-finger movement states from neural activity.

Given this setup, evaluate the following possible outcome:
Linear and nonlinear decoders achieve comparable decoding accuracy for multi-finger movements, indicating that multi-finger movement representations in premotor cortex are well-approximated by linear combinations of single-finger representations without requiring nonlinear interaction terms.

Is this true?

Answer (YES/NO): NO